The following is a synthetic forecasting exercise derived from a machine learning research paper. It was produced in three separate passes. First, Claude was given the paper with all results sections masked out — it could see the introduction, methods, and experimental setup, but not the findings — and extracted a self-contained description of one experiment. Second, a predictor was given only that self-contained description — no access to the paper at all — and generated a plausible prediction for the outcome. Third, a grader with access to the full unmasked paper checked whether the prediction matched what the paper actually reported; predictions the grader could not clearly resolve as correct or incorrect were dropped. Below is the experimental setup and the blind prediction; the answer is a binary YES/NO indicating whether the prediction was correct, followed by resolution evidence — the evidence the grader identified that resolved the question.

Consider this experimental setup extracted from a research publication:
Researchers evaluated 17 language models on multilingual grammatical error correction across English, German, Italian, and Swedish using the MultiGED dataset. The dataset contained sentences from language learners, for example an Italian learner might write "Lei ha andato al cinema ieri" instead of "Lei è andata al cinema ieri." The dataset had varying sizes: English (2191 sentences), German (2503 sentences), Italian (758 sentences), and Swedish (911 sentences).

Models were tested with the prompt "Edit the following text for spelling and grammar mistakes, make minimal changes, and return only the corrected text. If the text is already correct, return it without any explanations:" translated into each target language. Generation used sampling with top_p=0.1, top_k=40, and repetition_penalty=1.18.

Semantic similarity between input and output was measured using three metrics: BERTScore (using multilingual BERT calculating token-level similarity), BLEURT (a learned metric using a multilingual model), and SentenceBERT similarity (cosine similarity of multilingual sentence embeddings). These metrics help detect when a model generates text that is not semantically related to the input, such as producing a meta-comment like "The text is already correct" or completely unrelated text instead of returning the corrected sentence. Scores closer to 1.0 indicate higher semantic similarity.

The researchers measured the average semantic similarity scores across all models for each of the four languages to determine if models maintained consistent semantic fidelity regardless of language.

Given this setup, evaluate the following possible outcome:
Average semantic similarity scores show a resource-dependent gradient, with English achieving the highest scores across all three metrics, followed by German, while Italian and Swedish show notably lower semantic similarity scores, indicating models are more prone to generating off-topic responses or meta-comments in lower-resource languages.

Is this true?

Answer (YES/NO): NO